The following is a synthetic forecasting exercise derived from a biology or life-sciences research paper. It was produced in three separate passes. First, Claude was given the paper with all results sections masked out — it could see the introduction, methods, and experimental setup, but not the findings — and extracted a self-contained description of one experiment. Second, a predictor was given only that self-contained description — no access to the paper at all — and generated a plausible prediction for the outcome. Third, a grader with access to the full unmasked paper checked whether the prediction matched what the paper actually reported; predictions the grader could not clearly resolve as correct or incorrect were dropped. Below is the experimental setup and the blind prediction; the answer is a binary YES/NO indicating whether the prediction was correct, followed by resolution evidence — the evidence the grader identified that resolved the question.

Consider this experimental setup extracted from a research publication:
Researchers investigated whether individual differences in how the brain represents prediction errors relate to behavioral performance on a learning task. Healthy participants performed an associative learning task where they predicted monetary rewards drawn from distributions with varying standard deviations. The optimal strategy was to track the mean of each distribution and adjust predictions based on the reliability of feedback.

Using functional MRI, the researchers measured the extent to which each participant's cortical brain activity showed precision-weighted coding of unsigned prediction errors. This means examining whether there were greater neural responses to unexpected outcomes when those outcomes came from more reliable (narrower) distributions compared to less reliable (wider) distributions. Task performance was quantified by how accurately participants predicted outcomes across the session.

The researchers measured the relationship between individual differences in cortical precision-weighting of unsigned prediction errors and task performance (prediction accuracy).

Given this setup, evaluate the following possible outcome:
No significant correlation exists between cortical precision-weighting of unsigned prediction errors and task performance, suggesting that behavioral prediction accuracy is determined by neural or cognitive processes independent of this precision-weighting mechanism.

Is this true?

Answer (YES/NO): NO